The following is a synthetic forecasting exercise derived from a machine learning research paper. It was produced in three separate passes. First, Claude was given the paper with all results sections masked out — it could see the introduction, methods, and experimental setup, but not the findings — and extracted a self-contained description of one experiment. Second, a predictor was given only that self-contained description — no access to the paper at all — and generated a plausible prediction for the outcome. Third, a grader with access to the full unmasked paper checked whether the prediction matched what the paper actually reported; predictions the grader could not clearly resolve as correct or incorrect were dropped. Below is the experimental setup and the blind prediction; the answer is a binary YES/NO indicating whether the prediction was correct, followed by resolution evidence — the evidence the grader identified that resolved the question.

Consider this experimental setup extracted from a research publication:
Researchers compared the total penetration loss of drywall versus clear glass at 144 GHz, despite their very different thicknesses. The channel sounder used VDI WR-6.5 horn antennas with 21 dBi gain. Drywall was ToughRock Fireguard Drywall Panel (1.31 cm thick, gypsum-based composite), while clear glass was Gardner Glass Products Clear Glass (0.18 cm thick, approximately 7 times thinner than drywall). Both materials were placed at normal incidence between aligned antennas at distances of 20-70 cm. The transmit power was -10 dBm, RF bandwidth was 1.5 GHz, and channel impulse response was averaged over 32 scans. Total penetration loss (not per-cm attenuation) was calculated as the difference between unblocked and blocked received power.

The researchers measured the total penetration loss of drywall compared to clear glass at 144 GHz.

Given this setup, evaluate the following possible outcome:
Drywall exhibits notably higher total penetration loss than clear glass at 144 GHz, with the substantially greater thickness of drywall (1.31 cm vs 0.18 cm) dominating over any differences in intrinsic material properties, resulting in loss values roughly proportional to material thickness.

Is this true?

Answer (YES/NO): NO